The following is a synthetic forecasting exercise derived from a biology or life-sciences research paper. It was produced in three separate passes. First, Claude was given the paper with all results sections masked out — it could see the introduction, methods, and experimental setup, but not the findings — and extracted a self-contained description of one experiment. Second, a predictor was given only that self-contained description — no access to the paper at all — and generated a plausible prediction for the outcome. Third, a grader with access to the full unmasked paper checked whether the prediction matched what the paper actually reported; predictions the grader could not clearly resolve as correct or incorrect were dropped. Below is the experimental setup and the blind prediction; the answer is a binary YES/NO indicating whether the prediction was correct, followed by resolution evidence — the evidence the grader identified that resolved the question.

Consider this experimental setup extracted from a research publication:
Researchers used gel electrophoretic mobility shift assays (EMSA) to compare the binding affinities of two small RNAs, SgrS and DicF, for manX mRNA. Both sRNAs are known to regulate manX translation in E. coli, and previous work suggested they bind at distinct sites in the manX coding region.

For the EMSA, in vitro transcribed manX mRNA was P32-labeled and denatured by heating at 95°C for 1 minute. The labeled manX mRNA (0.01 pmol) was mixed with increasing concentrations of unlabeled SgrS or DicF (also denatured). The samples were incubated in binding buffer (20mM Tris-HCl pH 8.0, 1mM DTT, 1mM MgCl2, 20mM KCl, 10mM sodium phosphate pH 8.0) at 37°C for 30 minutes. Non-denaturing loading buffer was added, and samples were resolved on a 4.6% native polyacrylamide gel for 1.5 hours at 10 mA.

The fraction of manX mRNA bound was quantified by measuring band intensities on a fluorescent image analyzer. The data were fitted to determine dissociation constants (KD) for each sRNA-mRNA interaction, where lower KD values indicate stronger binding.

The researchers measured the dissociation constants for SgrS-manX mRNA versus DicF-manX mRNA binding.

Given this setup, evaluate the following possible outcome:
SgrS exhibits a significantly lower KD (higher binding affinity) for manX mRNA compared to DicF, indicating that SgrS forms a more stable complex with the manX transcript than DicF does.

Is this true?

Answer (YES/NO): YES